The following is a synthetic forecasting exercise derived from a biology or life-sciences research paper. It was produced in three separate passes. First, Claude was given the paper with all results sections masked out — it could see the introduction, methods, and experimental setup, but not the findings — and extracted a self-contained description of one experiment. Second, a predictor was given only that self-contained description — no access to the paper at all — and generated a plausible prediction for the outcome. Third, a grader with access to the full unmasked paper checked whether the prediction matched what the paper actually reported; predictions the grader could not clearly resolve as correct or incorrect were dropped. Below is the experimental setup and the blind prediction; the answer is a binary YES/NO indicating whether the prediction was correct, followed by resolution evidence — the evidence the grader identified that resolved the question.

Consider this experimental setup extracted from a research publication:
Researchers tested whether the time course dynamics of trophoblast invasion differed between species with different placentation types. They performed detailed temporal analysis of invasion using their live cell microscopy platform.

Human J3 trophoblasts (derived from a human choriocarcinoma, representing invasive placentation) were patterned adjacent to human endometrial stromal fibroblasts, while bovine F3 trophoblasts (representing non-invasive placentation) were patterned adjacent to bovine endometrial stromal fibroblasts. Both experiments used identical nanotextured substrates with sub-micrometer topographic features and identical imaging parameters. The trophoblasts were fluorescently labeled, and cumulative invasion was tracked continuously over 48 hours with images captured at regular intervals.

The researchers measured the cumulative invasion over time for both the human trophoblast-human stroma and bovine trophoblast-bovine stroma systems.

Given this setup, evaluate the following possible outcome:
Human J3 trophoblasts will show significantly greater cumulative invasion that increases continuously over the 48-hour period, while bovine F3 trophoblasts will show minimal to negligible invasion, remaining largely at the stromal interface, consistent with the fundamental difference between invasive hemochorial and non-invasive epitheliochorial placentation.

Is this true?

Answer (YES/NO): YES